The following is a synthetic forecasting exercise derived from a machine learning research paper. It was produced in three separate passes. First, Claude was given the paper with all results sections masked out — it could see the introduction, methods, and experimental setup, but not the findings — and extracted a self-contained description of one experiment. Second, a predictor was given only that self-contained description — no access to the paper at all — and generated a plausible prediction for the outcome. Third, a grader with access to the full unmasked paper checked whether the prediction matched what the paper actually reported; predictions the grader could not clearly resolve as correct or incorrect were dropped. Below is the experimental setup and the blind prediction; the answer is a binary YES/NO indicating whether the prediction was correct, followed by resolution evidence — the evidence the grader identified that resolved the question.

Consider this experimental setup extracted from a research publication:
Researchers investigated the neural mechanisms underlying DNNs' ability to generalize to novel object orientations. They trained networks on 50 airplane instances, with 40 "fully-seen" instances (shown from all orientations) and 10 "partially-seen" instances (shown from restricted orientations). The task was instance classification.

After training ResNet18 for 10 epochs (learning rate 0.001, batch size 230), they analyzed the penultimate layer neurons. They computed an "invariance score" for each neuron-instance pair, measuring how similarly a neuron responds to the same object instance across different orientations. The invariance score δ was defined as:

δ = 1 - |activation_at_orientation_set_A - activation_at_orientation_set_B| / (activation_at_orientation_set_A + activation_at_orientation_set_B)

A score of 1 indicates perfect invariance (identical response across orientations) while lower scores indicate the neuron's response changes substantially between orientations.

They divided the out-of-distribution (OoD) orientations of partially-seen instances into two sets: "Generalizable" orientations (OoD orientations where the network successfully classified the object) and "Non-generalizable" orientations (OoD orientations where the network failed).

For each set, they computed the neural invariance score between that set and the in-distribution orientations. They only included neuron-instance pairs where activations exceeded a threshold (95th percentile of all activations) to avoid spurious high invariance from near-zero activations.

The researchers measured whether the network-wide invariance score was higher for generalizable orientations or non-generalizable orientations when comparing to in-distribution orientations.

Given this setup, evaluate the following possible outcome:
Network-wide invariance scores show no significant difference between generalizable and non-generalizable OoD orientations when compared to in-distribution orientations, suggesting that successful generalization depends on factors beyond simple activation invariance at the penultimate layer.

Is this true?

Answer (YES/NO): NO